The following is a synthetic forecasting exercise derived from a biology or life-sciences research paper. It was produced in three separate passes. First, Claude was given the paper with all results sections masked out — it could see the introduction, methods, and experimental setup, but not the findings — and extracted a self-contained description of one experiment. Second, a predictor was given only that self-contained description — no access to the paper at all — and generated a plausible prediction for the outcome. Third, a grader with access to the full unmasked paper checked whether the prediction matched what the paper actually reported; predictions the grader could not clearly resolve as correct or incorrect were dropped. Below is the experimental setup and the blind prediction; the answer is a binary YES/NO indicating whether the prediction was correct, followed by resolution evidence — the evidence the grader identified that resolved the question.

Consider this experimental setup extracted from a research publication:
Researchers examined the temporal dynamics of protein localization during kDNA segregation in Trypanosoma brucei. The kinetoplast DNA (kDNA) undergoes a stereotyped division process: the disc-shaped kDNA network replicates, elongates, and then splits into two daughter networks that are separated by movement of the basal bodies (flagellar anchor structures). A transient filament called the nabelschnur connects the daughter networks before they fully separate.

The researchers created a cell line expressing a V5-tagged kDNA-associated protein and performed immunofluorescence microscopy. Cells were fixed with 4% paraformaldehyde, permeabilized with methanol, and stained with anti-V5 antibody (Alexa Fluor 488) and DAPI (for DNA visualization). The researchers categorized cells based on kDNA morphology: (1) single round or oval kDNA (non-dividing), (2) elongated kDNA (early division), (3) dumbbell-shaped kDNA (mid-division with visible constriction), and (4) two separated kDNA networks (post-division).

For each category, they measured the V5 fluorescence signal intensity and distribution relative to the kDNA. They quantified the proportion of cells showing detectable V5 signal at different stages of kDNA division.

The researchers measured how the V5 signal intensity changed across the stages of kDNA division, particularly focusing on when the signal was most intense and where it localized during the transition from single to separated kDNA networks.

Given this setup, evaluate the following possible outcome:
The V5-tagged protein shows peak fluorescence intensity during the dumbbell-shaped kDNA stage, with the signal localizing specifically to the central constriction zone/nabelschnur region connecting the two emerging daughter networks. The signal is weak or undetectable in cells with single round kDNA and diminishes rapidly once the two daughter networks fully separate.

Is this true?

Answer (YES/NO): NO